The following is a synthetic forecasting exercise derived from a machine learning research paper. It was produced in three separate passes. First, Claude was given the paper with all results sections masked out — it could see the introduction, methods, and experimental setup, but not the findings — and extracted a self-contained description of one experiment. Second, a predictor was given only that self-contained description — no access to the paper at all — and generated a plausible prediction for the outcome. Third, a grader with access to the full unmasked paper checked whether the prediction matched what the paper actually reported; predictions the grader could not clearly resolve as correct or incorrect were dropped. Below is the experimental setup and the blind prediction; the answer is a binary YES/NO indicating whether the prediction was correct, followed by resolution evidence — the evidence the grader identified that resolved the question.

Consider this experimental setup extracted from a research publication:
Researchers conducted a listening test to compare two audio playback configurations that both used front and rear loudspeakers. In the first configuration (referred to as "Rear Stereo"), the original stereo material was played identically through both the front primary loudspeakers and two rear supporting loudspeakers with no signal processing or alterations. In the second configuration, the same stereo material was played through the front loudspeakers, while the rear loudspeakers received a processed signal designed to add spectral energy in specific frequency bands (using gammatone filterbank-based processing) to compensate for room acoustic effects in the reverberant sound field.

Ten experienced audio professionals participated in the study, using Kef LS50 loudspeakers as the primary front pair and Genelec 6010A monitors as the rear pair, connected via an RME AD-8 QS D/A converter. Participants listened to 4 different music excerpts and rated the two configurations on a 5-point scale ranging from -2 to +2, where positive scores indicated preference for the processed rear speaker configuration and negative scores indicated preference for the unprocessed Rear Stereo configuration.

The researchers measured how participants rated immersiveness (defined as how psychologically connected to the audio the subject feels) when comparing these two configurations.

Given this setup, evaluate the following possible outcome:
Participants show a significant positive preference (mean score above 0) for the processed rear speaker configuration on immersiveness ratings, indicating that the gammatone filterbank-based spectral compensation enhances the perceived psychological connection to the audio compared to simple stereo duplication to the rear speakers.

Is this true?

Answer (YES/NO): NO